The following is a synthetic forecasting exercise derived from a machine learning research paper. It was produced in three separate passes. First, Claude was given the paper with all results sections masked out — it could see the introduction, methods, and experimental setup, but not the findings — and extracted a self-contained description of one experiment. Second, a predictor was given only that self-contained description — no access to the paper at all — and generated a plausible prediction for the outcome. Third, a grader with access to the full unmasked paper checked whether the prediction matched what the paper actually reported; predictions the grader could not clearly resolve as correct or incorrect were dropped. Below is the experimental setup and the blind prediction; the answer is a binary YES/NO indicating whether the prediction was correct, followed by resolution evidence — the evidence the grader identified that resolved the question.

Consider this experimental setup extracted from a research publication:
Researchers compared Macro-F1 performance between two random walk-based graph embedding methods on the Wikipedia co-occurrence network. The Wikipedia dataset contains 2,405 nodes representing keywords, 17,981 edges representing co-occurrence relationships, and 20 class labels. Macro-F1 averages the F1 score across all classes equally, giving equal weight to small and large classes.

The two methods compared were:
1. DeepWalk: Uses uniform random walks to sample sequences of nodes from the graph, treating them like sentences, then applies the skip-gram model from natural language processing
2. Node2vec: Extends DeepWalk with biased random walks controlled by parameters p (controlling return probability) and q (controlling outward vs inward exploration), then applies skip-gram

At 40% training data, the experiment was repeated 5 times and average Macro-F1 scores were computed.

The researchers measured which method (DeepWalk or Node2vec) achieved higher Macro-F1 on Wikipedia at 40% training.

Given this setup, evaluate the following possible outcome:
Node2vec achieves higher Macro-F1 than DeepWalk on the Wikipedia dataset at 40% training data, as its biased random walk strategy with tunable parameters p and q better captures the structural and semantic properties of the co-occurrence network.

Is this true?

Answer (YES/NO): YES